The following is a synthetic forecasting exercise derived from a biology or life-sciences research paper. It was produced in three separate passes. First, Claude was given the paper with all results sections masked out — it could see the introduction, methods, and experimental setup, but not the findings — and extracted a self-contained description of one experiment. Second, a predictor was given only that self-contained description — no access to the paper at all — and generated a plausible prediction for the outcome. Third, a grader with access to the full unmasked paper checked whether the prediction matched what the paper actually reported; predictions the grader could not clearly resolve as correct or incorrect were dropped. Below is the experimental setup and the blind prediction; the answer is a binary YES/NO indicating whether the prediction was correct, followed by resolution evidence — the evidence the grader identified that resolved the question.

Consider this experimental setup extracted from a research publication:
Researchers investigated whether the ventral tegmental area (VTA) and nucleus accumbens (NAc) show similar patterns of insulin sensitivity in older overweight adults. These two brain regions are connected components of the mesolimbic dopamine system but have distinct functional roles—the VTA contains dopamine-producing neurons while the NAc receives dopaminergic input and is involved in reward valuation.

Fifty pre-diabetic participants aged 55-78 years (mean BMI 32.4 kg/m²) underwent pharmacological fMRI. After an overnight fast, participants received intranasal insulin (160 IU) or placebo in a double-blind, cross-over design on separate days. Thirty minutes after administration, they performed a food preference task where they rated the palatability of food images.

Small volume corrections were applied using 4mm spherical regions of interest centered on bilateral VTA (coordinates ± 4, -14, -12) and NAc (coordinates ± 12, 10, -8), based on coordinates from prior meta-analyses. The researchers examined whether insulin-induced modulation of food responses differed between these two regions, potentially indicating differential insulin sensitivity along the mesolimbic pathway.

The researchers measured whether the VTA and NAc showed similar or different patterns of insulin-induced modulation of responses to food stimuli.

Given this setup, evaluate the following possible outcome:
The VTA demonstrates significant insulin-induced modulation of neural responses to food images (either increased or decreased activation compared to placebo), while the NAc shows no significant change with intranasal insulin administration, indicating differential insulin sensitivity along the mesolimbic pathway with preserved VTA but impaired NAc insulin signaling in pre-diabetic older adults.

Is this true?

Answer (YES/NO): NO